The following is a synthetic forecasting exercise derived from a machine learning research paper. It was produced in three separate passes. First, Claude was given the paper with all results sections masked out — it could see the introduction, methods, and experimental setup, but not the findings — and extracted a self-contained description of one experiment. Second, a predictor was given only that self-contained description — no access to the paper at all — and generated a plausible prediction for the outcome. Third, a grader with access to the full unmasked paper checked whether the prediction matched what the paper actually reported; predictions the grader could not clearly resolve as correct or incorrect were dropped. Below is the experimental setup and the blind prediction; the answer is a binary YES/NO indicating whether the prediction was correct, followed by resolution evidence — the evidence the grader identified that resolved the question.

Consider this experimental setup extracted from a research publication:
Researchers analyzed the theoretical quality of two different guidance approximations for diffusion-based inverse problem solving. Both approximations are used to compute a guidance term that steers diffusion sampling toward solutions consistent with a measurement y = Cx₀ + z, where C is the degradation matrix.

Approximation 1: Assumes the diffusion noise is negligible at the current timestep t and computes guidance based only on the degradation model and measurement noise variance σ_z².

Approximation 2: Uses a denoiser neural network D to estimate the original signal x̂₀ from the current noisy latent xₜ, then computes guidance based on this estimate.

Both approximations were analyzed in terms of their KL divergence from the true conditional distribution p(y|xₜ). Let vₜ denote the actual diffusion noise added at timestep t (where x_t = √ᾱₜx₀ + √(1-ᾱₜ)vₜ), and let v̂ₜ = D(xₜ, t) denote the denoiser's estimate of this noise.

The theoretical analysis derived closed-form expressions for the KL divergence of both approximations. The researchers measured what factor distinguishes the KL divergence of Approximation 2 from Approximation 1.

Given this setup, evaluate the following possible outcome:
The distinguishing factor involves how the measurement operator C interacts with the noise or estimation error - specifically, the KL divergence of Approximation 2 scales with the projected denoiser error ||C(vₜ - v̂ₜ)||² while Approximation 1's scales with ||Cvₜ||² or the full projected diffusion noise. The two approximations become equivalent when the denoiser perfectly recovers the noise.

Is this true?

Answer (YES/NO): NO